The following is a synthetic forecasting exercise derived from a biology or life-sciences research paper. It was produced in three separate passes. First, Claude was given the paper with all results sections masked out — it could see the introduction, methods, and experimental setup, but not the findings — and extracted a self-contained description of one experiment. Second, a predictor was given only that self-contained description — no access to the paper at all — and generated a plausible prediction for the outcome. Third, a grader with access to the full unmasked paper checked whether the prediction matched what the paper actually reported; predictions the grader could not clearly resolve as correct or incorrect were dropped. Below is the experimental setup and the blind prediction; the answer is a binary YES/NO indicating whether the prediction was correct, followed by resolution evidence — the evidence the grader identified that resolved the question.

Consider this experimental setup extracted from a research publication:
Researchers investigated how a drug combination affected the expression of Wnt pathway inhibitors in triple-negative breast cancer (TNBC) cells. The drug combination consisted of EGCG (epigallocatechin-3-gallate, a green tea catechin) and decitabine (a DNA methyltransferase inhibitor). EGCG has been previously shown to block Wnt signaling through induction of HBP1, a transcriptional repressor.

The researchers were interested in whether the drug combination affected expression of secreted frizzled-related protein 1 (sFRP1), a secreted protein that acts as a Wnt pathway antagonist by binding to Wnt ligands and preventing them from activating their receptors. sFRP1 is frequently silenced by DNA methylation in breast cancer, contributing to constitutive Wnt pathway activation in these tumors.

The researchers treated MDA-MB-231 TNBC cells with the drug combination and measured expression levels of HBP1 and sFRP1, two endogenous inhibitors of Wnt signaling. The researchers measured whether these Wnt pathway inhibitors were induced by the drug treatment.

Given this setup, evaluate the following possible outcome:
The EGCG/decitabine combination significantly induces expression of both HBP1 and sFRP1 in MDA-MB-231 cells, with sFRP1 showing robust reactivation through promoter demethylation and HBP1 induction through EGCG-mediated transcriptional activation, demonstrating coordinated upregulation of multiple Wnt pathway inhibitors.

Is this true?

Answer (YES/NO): YES